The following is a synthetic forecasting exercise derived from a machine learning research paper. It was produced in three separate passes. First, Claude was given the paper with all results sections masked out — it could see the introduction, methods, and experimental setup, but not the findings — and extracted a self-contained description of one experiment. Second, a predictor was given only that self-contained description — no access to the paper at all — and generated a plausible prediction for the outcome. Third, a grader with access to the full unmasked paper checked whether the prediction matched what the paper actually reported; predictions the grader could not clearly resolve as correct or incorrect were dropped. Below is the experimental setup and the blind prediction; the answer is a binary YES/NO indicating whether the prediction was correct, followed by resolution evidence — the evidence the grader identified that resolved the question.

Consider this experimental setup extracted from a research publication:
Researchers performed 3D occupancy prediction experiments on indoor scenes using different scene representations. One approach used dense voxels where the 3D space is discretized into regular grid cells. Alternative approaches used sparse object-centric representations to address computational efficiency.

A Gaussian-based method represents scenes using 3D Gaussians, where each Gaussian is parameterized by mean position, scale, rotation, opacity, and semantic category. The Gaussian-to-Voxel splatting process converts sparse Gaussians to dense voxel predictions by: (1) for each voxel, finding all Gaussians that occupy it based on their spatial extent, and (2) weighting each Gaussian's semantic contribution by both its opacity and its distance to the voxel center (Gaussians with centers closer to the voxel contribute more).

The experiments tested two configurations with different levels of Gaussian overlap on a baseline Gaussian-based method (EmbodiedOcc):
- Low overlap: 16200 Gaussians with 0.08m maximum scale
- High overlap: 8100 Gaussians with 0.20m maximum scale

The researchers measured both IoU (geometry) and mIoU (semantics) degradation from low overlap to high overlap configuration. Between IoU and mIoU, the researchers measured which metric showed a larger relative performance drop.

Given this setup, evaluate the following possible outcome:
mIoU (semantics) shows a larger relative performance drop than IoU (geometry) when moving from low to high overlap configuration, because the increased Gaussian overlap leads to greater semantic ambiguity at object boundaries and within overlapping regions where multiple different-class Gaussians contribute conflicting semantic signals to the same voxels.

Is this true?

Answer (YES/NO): YES